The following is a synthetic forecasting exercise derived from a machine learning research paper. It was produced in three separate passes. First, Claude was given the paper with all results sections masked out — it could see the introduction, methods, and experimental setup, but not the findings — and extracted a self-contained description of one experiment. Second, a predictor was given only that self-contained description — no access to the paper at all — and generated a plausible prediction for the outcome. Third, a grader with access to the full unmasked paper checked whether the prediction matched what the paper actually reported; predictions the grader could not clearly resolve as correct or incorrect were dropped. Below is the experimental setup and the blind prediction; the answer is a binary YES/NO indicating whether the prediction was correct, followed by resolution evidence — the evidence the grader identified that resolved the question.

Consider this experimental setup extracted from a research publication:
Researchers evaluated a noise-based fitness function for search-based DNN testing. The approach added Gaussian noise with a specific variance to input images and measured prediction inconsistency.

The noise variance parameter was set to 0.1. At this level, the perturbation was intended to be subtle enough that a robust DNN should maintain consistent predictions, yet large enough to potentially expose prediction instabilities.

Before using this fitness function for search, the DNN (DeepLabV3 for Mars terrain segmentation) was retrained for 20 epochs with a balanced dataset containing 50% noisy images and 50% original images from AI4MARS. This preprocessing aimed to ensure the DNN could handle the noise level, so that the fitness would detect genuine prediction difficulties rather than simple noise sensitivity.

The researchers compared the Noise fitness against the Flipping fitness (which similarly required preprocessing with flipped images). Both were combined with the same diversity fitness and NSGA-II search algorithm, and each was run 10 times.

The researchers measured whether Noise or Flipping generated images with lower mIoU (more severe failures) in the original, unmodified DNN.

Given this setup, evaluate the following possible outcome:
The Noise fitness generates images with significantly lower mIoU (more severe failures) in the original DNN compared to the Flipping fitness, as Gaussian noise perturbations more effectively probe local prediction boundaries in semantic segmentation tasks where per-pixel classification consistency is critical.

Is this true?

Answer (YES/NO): NO